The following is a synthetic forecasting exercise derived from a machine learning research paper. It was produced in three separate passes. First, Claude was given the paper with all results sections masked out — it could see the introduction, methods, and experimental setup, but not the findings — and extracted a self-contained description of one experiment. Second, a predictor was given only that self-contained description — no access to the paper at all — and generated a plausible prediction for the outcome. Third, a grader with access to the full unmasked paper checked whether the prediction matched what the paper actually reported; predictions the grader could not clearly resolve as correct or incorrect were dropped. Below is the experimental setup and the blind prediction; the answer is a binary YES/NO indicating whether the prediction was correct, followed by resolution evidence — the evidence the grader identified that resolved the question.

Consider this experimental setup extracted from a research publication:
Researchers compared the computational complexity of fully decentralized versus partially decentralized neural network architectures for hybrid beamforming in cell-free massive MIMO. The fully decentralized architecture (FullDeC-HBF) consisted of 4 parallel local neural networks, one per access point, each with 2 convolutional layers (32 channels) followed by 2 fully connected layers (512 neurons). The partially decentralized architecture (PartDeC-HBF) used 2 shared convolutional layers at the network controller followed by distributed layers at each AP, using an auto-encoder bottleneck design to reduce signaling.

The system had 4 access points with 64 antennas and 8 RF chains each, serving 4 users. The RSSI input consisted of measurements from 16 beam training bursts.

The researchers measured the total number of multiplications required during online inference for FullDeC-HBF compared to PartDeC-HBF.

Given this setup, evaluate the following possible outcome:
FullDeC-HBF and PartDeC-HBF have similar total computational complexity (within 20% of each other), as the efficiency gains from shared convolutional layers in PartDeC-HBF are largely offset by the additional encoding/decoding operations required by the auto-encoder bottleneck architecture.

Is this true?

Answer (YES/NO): NO